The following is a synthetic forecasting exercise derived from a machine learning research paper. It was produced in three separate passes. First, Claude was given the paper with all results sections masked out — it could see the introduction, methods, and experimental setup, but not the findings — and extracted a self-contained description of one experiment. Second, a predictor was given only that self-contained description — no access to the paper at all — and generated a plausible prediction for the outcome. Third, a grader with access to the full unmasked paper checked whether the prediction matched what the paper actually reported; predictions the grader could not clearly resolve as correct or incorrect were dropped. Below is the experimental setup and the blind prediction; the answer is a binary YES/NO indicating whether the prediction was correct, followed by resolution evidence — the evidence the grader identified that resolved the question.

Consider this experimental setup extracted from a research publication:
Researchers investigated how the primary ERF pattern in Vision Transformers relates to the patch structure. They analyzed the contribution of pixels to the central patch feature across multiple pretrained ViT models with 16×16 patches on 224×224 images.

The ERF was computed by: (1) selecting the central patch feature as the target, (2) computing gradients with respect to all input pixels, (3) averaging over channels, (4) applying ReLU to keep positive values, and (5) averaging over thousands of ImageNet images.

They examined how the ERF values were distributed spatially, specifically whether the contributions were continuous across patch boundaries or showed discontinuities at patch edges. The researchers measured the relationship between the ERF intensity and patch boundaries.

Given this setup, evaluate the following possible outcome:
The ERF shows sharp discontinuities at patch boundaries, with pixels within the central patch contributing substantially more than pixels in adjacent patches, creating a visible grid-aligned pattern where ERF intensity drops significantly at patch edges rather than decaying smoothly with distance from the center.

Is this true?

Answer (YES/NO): YES